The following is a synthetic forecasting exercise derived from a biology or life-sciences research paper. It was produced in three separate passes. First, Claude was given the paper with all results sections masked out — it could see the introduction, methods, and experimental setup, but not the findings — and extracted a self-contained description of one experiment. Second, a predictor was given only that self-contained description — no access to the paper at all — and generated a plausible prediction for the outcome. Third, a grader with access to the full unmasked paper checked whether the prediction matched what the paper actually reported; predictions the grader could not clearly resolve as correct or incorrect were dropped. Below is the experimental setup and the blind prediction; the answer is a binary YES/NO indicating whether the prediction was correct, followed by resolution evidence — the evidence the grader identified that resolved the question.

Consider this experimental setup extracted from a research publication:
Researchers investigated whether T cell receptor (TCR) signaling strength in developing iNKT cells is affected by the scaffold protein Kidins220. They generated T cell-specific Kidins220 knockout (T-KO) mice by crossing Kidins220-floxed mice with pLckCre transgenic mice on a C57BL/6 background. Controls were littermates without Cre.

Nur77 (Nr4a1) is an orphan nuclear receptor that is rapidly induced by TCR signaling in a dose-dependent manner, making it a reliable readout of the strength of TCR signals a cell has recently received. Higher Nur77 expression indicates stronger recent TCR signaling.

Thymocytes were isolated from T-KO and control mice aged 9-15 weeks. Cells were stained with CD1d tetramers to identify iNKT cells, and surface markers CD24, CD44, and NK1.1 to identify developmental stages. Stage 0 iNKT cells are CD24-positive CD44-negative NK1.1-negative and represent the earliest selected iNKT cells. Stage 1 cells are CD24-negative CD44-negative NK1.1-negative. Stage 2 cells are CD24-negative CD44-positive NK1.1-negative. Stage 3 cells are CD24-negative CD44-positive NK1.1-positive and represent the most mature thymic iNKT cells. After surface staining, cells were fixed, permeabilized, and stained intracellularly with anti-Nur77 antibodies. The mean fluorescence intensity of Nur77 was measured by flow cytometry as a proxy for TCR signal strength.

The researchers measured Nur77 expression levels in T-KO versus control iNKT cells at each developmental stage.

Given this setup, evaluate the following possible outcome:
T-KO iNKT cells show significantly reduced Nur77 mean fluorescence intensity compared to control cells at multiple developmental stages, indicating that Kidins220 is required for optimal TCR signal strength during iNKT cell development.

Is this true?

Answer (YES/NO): NO